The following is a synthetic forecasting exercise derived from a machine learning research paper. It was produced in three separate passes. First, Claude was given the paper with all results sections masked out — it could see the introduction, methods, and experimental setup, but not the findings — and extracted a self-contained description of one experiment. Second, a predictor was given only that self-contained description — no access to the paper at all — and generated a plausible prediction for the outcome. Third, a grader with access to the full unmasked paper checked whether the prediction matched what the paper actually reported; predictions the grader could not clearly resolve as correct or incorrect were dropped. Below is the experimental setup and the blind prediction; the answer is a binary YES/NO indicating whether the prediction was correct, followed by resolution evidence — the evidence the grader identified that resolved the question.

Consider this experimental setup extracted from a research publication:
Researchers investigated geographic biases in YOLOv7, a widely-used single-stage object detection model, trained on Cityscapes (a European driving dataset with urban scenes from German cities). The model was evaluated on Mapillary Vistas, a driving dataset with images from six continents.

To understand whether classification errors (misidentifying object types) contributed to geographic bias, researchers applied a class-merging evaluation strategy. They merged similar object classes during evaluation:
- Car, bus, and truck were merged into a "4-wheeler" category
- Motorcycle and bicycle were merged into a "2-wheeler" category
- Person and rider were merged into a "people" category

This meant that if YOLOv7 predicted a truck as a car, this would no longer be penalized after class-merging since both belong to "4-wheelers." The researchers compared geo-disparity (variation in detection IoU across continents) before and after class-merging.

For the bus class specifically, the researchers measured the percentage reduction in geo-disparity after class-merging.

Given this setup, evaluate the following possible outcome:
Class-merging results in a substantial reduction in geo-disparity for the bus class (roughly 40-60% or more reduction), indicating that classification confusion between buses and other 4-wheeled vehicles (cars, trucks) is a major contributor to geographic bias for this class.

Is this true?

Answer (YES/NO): YES